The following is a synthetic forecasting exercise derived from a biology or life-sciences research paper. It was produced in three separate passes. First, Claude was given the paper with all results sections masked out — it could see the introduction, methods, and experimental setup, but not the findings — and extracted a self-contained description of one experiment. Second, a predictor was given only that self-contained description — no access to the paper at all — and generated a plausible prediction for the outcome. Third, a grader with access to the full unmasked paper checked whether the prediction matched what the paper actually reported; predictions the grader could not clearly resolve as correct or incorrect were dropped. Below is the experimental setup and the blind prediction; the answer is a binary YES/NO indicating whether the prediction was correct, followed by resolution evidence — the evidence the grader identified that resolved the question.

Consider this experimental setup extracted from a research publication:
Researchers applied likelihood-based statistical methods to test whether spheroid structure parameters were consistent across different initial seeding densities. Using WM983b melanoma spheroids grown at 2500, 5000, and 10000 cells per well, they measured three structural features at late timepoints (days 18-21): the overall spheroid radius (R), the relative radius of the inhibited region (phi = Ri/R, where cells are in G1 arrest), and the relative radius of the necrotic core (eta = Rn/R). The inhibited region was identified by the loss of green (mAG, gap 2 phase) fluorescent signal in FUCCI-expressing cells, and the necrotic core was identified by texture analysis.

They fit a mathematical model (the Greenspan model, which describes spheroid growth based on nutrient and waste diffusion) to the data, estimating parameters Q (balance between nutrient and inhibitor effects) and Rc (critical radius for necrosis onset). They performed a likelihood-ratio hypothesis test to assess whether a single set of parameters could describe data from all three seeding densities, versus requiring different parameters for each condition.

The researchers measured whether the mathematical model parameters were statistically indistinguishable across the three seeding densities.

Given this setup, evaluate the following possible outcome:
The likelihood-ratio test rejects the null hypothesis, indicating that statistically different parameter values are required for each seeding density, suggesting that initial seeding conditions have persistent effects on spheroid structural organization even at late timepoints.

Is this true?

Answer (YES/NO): NO